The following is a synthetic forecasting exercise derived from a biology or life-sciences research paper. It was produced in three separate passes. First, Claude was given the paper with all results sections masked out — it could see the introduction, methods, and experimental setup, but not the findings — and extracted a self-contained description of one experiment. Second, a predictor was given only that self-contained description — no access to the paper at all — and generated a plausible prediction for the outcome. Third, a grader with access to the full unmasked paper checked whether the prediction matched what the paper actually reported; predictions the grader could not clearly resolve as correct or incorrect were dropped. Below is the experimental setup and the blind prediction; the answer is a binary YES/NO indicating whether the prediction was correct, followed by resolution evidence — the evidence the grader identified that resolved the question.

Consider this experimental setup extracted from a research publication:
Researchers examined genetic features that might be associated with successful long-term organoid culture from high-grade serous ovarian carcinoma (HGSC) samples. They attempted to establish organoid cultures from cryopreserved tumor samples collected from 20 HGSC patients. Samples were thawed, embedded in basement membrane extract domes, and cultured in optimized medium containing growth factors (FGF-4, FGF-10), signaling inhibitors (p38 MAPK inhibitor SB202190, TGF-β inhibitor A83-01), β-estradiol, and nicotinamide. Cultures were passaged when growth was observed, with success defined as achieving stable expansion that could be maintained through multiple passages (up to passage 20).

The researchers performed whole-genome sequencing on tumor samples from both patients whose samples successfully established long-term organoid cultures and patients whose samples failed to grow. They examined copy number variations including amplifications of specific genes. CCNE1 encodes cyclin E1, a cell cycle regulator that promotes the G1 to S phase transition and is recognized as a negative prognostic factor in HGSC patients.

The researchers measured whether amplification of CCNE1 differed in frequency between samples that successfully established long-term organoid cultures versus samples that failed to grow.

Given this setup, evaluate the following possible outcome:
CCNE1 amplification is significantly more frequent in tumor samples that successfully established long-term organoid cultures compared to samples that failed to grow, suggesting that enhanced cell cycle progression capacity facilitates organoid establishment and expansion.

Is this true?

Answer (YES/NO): NO